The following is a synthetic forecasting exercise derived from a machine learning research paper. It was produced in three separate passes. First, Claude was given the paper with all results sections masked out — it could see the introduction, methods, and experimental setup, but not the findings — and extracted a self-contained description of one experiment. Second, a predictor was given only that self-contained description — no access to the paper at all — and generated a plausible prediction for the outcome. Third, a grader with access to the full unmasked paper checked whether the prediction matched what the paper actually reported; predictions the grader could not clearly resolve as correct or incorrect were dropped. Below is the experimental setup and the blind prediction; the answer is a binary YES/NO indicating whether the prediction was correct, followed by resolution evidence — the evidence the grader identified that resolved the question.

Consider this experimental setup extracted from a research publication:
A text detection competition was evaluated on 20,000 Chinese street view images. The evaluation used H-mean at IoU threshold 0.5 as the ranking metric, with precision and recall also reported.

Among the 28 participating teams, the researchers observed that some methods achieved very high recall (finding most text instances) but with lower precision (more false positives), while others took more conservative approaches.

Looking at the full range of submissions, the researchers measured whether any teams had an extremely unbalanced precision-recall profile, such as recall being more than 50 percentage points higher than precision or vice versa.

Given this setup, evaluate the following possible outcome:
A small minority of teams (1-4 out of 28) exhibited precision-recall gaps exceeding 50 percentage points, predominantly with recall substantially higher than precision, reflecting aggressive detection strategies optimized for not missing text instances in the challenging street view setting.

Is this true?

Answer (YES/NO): YES